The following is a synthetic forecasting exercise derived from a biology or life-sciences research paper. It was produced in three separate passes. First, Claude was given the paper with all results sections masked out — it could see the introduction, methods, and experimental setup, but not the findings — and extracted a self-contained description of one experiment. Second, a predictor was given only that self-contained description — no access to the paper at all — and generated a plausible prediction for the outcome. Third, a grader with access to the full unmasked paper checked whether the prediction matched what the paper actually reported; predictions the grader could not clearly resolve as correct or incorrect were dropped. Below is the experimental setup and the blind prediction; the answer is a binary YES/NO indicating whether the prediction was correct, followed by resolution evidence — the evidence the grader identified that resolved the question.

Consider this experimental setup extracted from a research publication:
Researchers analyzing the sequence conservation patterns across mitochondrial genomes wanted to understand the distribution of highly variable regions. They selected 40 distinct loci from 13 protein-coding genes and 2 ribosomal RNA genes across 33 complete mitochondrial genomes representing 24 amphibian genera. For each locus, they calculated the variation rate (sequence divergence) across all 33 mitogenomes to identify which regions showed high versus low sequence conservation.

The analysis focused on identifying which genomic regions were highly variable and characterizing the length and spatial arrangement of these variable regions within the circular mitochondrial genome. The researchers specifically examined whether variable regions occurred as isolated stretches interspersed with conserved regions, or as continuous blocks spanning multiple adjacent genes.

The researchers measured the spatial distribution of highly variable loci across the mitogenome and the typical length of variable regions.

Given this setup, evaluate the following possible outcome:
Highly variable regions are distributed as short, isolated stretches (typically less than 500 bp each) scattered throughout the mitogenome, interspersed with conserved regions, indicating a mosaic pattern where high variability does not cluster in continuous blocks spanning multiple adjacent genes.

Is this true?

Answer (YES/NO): NO